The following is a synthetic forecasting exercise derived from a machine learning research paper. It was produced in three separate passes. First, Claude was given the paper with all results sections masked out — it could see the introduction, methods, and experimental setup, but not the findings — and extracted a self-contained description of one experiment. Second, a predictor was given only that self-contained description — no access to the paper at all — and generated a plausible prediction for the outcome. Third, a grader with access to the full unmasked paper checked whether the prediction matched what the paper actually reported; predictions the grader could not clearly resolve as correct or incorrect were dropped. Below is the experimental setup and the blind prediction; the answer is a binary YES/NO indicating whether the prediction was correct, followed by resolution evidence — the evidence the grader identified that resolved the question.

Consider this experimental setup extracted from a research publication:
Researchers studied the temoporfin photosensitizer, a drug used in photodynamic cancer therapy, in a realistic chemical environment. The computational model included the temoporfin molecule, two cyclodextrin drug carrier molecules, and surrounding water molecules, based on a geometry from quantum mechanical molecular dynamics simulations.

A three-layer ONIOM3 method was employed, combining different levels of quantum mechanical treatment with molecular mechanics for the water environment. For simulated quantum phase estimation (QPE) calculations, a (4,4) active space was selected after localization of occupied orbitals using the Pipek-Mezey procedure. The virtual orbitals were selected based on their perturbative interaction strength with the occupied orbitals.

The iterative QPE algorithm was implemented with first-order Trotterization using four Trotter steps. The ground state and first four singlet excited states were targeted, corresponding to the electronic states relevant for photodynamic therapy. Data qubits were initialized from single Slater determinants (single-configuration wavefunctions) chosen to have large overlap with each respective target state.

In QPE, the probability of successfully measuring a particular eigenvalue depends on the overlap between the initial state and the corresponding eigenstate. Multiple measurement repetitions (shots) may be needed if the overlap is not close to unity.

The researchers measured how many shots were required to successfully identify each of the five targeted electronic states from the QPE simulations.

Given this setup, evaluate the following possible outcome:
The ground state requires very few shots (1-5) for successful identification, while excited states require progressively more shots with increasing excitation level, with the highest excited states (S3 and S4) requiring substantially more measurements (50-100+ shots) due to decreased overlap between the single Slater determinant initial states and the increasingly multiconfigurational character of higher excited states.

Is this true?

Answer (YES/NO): NO